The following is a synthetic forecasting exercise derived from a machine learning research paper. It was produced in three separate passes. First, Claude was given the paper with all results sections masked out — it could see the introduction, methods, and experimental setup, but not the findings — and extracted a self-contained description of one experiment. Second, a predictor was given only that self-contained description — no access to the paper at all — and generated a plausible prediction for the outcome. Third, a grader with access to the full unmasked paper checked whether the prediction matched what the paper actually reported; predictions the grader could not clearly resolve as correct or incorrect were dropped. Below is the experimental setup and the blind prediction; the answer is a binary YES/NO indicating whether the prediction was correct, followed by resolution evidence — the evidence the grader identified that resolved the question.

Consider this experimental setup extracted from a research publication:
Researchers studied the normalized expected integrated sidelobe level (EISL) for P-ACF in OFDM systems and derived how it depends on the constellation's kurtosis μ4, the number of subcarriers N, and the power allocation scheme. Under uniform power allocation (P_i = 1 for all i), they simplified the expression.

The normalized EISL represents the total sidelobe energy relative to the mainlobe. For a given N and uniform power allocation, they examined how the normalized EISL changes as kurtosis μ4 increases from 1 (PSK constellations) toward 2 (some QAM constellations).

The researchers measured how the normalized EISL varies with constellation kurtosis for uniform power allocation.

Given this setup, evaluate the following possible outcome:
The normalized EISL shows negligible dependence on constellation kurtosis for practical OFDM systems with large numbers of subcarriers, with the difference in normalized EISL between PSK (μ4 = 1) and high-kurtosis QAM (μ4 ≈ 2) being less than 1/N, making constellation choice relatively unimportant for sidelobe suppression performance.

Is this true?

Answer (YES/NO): NO